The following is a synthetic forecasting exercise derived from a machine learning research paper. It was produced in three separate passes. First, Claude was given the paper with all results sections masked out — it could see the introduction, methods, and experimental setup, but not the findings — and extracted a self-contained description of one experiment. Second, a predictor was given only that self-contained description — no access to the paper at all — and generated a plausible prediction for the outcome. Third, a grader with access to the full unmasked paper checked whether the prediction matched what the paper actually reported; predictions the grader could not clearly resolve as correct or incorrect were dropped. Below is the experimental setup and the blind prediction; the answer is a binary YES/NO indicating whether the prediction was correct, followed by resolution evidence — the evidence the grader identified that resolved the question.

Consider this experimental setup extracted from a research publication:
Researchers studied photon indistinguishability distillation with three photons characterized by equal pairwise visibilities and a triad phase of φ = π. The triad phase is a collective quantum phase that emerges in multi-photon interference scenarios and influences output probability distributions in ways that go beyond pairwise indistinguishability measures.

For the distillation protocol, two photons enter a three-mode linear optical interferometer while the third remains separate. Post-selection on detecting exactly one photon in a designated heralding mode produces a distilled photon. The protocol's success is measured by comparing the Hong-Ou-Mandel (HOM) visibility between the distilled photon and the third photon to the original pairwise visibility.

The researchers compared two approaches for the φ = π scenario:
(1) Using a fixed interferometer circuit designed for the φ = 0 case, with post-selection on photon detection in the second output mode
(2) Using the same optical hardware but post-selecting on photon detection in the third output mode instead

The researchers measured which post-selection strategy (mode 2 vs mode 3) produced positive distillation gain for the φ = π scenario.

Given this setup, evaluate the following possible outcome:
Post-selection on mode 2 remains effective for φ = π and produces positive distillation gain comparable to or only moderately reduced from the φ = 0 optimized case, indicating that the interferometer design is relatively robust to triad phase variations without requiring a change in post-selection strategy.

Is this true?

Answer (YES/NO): NO